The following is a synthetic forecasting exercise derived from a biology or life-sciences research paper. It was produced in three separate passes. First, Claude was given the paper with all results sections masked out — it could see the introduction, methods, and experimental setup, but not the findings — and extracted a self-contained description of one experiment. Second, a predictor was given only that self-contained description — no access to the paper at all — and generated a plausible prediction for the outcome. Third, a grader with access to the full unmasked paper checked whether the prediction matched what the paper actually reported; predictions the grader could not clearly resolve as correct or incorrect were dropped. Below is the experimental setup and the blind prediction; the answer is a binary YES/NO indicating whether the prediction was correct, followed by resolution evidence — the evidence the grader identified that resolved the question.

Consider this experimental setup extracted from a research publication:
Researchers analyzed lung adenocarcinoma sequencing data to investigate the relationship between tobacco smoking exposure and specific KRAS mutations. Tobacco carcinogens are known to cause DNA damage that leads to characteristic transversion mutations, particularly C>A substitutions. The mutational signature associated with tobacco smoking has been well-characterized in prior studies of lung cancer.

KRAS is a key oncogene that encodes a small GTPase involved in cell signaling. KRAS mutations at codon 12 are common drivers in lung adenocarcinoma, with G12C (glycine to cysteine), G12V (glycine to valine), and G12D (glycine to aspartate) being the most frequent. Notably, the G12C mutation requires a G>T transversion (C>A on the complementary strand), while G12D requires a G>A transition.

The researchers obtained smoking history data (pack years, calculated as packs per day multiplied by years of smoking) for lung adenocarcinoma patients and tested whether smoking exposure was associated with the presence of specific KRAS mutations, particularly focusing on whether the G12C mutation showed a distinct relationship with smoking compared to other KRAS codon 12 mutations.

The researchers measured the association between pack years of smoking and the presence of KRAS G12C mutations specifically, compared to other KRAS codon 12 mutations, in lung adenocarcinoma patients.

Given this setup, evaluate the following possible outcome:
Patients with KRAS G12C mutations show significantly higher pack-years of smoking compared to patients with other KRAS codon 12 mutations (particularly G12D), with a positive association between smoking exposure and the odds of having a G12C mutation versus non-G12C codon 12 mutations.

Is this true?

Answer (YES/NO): YES